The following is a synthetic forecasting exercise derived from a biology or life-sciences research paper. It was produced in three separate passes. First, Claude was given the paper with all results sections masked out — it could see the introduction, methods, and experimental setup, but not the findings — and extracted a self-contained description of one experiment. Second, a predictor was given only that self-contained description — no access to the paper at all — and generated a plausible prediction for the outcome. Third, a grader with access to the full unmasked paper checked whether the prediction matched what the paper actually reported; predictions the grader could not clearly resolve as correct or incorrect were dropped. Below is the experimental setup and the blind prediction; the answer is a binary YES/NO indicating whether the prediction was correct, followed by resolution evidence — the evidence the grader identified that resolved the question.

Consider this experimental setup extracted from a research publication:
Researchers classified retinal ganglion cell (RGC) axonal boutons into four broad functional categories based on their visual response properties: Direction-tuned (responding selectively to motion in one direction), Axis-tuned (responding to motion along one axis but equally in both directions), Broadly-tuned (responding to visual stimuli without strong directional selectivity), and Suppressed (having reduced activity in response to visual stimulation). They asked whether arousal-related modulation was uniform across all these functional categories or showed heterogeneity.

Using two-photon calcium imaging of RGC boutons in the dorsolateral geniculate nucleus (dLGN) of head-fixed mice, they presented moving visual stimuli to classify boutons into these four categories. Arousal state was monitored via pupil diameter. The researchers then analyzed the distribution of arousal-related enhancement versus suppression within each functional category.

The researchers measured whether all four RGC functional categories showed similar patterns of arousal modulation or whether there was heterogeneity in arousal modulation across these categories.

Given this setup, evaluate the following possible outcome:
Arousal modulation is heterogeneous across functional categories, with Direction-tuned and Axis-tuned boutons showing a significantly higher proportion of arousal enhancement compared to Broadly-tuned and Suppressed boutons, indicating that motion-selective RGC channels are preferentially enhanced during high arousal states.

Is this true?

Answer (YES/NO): NO